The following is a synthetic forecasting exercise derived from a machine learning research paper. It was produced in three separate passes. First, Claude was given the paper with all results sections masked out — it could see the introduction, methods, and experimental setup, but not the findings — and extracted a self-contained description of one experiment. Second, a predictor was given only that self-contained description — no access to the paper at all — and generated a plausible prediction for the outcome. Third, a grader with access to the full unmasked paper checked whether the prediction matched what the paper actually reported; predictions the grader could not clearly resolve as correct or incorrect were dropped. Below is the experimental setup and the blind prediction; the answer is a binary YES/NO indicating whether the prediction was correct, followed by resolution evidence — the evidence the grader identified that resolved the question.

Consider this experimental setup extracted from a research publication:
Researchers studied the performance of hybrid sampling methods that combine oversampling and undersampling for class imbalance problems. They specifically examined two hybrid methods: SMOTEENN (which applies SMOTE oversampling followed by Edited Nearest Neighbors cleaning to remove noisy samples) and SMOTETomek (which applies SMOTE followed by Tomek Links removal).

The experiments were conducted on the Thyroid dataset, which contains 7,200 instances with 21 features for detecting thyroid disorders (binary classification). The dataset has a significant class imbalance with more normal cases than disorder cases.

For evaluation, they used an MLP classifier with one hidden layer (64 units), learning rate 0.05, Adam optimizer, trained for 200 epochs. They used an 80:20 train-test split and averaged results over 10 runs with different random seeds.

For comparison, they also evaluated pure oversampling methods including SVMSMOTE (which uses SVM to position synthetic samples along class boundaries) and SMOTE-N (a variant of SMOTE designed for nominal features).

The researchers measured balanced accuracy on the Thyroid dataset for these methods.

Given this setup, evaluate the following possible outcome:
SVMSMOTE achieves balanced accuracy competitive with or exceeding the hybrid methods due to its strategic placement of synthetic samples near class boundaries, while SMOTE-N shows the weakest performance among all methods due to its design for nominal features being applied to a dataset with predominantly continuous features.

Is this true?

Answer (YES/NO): NO